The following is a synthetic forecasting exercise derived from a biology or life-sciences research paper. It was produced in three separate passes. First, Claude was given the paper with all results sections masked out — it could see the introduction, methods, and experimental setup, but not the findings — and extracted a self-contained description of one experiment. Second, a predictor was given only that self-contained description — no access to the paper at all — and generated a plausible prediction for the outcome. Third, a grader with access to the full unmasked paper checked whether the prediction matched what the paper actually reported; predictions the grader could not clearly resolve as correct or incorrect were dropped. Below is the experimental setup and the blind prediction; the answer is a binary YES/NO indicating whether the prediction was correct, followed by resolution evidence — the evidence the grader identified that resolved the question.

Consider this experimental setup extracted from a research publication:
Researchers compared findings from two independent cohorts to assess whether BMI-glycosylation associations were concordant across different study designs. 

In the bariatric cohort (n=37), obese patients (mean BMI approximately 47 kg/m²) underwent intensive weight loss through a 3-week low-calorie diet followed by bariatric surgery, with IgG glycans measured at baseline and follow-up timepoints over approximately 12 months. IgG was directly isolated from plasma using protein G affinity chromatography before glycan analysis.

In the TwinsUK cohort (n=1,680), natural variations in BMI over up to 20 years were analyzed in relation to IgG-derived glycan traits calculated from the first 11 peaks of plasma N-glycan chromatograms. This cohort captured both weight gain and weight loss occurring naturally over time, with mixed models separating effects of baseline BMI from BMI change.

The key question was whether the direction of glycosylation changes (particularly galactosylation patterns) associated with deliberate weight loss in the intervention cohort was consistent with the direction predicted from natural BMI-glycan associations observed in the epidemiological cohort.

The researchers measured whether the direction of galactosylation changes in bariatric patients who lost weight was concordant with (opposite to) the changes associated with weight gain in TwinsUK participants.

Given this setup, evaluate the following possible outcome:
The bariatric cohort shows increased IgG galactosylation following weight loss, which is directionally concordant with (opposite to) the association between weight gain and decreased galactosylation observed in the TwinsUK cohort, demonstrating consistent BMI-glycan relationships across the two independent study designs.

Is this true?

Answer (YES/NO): YES